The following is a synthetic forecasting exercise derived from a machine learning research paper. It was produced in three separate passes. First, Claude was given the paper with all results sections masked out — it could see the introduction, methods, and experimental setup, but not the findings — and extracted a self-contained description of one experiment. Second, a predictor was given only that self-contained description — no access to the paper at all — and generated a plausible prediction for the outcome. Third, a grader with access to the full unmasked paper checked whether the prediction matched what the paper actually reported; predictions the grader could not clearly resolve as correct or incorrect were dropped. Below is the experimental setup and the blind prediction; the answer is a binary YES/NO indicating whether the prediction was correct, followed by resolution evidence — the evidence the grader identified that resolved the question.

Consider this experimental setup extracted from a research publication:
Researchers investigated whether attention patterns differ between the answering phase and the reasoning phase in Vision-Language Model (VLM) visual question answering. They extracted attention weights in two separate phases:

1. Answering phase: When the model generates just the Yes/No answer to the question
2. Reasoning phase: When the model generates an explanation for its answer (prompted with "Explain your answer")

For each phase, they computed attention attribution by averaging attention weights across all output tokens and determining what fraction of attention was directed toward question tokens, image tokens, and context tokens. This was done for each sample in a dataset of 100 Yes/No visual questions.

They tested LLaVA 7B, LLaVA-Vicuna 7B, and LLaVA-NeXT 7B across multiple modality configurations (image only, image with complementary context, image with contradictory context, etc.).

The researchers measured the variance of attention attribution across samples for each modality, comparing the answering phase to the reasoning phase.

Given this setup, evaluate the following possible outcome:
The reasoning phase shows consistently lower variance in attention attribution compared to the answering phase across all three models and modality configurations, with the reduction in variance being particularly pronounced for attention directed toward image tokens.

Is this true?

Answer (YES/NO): NO